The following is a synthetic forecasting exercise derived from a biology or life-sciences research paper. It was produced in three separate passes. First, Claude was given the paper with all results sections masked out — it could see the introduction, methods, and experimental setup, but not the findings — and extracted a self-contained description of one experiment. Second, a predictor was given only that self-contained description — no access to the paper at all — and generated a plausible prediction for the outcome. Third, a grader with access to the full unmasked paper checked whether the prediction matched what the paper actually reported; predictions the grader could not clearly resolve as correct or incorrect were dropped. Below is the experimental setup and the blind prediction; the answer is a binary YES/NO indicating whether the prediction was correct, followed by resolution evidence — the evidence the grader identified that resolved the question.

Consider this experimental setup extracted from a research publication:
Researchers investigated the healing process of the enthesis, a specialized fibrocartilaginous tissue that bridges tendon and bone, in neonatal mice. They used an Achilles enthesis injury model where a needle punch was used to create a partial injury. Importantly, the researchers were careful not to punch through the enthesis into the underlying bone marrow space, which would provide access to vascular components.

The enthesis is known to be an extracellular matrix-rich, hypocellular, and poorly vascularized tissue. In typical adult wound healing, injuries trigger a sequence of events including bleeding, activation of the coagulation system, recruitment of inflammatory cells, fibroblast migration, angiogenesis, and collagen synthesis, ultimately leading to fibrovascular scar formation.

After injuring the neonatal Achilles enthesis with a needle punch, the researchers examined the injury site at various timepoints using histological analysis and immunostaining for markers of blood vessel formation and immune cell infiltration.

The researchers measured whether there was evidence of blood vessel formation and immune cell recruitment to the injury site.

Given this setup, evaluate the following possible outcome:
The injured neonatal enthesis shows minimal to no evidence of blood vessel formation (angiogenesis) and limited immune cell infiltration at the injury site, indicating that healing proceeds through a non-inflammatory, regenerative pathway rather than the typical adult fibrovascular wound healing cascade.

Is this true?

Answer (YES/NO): YES